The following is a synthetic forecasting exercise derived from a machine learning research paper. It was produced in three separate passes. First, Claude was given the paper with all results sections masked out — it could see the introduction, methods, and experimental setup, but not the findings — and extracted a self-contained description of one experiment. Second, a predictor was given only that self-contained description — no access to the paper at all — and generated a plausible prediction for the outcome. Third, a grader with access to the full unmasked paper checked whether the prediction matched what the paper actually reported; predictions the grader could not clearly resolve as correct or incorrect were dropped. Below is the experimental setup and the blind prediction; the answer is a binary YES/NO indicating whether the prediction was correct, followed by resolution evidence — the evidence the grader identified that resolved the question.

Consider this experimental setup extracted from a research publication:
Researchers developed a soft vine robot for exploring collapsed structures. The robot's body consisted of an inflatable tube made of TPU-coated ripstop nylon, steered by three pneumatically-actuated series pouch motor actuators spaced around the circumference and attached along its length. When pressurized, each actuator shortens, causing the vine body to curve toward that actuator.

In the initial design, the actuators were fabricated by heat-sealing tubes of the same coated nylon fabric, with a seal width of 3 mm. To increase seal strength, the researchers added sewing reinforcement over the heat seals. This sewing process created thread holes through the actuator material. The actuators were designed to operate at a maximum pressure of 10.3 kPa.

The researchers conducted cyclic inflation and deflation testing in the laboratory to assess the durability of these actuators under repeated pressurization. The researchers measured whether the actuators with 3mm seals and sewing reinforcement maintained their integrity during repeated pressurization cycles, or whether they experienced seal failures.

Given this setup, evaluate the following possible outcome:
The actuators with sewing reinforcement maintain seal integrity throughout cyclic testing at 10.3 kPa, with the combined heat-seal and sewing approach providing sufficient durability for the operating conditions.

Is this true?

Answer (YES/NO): NO